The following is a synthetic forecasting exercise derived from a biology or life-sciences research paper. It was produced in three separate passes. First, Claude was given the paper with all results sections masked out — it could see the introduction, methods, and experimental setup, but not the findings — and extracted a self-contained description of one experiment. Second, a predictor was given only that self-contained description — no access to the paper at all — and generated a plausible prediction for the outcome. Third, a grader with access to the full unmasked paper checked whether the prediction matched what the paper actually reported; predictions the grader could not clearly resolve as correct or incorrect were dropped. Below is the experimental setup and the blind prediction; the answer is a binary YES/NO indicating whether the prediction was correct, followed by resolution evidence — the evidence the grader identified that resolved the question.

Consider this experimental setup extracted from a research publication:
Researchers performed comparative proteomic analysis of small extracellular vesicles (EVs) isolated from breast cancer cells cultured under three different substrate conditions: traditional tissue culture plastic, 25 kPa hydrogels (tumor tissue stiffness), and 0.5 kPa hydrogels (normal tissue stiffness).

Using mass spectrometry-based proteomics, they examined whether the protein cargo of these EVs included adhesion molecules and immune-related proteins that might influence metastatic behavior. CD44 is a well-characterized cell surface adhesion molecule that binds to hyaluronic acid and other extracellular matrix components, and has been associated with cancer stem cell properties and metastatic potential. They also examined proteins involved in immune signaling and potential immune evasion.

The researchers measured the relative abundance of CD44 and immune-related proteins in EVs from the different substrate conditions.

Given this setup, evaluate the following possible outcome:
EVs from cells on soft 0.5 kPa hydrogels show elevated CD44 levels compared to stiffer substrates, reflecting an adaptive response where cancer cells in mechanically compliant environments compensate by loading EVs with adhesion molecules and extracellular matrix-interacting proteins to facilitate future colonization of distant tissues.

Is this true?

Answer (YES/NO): NO